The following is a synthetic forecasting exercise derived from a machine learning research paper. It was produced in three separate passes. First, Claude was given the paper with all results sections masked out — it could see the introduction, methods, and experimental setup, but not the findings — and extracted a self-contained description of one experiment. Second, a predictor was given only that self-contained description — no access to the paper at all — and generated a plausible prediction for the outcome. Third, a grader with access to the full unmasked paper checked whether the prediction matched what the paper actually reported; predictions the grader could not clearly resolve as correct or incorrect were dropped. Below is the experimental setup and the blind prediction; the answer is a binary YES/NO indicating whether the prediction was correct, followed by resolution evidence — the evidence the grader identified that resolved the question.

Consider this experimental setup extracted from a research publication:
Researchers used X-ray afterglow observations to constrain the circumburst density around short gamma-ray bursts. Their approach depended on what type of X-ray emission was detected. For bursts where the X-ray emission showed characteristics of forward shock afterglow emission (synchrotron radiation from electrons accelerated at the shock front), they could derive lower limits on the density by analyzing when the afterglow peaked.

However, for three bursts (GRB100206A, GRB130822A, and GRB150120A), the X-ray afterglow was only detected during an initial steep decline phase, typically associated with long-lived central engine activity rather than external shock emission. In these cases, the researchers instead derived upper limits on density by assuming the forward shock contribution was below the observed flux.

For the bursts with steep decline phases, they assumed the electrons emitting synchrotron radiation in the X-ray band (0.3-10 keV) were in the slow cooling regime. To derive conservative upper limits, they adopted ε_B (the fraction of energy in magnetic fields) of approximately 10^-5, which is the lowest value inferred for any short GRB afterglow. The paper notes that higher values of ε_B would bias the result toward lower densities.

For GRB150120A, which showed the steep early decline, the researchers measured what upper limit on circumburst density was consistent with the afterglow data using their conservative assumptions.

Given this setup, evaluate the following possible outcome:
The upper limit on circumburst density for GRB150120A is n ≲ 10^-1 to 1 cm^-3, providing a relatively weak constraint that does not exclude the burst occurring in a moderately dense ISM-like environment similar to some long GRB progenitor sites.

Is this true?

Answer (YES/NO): NO